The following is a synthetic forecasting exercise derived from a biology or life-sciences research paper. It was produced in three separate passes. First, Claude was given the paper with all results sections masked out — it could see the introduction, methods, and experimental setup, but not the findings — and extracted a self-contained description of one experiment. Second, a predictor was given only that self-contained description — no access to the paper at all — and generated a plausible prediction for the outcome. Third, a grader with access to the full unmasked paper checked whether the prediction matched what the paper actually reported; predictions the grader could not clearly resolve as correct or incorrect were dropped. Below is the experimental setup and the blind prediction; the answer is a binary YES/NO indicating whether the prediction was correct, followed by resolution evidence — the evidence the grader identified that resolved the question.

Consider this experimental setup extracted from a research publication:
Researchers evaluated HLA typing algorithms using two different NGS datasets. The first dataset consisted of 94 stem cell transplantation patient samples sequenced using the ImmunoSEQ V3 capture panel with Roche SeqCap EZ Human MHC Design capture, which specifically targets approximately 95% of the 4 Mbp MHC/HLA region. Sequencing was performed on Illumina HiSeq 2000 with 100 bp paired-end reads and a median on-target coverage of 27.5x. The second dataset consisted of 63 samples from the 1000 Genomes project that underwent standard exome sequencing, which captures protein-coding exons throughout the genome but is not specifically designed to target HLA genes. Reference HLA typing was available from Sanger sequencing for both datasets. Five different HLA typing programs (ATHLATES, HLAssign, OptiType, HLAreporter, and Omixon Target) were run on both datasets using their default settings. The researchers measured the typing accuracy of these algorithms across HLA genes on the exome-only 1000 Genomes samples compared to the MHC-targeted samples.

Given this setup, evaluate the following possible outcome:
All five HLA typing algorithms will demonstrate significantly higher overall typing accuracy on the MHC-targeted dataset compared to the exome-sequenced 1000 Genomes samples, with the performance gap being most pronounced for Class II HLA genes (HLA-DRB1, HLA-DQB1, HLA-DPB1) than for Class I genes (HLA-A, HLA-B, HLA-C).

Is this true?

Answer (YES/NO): NO